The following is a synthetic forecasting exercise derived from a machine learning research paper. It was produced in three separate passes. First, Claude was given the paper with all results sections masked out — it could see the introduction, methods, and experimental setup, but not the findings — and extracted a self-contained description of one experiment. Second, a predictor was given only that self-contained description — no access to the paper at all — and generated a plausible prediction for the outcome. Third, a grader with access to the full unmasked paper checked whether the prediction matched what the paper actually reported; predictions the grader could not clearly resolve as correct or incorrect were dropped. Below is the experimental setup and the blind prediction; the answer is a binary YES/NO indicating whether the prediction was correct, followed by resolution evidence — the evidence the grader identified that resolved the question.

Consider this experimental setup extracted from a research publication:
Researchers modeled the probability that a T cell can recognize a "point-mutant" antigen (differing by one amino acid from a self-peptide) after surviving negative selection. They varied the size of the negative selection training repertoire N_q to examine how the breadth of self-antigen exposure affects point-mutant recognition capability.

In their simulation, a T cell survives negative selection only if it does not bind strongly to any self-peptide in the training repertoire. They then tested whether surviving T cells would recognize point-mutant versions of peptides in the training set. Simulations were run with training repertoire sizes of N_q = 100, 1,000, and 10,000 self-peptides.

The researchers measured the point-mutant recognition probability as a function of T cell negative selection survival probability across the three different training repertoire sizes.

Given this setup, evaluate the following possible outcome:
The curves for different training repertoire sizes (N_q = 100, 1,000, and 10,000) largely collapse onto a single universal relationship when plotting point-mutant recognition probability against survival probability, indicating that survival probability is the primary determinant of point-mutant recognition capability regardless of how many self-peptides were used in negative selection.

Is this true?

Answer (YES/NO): NO